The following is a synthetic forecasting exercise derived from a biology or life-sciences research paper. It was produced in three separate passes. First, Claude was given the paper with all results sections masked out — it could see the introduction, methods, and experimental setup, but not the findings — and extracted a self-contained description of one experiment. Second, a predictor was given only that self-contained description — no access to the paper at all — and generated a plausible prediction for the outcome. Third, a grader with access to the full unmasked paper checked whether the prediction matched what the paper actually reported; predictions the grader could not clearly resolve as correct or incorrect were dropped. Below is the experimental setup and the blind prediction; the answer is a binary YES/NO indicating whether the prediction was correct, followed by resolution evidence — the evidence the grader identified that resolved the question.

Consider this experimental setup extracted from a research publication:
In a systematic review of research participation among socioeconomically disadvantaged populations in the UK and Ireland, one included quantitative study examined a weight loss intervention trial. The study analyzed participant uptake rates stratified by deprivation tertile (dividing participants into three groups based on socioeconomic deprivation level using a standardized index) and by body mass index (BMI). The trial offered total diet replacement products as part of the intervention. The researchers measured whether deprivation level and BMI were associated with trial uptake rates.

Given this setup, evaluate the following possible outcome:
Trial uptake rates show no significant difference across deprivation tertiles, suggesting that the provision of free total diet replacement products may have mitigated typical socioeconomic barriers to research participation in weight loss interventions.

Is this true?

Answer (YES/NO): NO